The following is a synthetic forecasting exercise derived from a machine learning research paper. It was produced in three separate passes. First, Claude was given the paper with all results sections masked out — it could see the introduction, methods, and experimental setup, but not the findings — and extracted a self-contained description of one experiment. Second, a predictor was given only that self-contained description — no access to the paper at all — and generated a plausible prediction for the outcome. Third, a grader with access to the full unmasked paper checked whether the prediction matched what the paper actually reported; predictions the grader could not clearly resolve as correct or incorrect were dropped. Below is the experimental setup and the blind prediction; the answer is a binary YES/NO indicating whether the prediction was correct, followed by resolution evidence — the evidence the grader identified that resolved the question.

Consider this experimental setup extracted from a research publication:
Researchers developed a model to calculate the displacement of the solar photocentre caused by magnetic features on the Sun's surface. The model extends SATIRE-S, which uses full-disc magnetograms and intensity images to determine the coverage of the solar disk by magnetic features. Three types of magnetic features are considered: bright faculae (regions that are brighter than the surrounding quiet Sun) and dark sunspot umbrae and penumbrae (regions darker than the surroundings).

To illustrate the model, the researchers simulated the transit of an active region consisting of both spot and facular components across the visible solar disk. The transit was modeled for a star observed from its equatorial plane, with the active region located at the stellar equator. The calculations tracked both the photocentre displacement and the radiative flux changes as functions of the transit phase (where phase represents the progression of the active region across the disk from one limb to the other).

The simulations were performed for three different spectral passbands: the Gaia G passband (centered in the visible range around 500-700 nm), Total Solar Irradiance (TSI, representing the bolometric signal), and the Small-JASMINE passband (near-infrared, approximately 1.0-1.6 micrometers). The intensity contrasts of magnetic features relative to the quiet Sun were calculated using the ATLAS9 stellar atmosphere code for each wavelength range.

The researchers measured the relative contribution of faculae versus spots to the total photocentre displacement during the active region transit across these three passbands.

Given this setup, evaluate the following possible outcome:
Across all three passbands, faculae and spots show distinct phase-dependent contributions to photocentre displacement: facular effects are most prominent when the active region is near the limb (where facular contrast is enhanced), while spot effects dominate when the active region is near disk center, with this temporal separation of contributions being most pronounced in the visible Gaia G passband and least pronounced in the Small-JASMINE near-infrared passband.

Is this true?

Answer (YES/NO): YES